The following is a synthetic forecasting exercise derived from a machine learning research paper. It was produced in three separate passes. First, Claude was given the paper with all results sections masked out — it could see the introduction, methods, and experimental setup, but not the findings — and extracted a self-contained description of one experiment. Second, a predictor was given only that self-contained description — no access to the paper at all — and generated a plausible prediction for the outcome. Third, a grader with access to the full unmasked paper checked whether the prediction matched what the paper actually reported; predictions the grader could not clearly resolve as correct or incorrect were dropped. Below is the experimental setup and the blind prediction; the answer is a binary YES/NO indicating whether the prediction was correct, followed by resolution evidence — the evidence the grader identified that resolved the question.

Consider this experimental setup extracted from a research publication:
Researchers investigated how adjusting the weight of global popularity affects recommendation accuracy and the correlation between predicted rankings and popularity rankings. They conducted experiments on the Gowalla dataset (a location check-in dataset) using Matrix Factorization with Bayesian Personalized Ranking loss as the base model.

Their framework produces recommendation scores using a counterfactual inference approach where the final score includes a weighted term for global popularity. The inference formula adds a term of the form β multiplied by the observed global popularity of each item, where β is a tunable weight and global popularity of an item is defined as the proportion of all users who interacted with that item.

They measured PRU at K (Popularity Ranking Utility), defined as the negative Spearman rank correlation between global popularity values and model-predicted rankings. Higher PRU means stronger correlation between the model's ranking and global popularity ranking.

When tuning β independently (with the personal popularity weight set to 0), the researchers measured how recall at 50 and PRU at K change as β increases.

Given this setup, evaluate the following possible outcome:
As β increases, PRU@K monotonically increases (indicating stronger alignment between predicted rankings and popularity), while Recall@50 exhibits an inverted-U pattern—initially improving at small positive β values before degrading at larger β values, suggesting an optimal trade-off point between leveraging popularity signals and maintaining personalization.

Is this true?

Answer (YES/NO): YES